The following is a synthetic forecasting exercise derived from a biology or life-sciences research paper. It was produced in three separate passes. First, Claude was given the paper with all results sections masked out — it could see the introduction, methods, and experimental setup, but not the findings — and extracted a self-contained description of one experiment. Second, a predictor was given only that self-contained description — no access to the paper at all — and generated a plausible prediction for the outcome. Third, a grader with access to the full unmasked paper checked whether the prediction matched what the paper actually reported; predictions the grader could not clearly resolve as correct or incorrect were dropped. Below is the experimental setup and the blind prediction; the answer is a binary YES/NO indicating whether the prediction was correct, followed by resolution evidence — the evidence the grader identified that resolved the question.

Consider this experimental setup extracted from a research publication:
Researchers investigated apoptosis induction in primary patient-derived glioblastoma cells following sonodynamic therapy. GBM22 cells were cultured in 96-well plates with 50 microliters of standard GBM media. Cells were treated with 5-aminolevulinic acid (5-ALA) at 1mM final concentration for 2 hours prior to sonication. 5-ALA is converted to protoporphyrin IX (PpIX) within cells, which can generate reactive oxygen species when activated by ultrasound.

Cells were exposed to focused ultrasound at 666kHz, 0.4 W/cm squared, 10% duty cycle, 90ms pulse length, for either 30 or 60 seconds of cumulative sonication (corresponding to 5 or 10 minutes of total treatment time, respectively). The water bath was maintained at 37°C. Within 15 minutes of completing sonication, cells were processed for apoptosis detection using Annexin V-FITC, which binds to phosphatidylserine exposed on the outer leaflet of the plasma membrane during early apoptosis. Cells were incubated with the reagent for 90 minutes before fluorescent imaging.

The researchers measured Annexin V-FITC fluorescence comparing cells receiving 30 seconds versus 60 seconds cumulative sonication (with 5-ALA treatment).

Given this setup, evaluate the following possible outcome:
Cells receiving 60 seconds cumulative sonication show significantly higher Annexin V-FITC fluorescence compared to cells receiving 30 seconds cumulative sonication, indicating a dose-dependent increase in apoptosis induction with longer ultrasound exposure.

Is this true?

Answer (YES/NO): YES